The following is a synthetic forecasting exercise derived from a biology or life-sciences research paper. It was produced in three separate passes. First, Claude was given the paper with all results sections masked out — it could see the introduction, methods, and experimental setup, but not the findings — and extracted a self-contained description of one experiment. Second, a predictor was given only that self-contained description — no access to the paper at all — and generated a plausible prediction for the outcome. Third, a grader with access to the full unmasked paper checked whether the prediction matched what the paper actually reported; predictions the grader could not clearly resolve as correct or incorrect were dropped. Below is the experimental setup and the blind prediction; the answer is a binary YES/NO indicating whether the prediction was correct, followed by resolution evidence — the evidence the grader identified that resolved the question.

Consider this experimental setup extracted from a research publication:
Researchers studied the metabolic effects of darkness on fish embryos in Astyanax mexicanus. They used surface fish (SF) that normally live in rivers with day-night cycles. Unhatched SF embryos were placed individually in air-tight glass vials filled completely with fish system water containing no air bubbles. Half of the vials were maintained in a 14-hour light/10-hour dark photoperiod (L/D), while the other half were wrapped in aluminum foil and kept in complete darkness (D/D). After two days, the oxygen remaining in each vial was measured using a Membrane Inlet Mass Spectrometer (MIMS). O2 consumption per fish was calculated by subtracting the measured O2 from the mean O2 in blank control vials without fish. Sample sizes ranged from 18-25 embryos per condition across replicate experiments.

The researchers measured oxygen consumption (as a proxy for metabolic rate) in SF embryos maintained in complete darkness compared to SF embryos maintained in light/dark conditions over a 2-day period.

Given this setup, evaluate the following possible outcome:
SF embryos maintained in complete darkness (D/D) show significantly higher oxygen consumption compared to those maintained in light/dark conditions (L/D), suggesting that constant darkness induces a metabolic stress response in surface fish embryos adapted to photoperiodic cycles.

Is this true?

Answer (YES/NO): NO